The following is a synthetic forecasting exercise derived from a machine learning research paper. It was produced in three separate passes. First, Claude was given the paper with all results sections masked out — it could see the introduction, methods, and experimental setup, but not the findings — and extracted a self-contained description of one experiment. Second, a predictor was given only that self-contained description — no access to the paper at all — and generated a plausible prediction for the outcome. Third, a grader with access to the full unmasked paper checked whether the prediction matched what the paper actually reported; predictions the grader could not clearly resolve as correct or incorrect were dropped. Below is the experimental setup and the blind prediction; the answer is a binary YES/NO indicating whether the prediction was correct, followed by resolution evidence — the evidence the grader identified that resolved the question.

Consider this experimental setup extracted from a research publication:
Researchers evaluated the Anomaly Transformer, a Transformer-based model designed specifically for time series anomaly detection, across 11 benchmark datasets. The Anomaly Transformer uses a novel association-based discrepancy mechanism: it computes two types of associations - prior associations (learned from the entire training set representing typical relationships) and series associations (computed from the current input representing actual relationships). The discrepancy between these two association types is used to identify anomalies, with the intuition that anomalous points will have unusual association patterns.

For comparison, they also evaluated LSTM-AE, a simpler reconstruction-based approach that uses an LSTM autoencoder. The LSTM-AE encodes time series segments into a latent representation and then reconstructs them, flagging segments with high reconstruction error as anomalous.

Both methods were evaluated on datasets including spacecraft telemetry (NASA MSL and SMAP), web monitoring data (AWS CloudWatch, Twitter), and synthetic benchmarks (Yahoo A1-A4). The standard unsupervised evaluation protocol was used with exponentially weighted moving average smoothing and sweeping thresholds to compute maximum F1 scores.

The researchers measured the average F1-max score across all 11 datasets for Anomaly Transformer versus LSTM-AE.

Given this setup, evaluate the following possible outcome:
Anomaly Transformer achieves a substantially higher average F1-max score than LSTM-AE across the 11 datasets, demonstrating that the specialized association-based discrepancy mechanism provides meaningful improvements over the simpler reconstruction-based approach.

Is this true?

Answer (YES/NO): NO